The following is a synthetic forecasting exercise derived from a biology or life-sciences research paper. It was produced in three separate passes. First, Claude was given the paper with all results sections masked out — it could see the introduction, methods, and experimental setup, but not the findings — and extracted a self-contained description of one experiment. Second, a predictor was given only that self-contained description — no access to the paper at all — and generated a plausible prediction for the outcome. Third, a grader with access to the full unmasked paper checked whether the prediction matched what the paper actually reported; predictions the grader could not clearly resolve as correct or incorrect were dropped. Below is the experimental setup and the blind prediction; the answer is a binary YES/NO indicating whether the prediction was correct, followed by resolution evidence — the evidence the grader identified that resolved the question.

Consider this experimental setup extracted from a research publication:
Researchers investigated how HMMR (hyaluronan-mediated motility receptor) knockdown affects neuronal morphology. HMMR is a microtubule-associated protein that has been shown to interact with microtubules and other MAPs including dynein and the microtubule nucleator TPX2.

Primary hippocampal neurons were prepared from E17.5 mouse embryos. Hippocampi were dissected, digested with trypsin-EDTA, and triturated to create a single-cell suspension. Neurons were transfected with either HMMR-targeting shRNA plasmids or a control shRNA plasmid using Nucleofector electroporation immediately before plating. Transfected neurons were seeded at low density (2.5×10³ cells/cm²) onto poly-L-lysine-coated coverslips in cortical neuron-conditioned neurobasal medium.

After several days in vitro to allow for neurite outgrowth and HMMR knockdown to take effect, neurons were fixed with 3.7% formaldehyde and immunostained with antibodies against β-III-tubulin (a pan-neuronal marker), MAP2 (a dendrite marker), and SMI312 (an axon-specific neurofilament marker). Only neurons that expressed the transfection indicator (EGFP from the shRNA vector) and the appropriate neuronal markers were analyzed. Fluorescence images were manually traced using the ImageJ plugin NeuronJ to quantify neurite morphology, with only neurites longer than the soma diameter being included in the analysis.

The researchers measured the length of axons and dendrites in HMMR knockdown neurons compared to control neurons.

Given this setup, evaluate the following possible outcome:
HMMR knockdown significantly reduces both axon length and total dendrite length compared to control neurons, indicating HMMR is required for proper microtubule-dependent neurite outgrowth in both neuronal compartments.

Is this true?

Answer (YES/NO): YES